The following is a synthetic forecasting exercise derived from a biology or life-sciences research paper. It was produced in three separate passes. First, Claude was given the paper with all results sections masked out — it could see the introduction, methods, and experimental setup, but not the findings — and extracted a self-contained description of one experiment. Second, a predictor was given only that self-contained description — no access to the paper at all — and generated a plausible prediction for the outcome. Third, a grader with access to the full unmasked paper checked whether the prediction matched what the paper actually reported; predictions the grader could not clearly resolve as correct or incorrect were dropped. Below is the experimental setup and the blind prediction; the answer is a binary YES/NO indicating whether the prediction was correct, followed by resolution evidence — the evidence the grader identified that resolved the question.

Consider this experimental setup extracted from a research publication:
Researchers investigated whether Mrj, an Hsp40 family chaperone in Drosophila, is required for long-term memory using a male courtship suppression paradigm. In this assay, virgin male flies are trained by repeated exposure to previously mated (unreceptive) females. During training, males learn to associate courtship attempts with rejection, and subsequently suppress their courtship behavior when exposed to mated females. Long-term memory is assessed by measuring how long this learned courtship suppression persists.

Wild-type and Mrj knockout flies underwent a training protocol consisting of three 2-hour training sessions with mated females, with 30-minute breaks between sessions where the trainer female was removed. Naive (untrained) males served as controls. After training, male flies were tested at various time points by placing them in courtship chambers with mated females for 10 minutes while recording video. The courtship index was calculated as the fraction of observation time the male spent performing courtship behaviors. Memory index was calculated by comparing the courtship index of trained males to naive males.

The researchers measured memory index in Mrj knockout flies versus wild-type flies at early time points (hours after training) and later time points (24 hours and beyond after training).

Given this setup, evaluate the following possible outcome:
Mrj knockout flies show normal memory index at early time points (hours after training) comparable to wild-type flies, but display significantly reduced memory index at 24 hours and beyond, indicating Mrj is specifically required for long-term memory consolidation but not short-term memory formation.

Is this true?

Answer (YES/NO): YES